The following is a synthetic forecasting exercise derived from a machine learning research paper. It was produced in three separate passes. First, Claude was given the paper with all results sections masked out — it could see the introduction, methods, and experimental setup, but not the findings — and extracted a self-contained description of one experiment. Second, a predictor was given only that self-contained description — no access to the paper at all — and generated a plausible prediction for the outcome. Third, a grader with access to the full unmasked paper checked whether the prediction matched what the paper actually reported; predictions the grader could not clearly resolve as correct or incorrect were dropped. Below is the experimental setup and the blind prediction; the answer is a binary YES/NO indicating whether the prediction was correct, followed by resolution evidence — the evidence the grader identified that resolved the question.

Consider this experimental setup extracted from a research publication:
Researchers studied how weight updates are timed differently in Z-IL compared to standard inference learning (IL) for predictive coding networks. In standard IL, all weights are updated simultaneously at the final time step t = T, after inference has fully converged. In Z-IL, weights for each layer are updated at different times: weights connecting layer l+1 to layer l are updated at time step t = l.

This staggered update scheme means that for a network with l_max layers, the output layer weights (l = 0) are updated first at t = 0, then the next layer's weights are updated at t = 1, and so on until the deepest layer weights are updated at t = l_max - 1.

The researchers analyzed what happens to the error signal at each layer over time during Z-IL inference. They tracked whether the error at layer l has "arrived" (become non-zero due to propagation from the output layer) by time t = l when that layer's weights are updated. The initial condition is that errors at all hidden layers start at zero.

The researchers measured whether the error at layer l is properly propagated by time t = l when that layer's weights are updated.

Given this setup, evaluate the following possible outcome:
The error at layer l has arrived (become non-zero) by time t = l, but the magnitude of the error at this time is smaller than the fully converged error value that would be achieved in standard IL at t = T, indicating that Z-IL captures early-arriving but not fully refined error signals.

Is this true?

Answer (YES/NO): NO